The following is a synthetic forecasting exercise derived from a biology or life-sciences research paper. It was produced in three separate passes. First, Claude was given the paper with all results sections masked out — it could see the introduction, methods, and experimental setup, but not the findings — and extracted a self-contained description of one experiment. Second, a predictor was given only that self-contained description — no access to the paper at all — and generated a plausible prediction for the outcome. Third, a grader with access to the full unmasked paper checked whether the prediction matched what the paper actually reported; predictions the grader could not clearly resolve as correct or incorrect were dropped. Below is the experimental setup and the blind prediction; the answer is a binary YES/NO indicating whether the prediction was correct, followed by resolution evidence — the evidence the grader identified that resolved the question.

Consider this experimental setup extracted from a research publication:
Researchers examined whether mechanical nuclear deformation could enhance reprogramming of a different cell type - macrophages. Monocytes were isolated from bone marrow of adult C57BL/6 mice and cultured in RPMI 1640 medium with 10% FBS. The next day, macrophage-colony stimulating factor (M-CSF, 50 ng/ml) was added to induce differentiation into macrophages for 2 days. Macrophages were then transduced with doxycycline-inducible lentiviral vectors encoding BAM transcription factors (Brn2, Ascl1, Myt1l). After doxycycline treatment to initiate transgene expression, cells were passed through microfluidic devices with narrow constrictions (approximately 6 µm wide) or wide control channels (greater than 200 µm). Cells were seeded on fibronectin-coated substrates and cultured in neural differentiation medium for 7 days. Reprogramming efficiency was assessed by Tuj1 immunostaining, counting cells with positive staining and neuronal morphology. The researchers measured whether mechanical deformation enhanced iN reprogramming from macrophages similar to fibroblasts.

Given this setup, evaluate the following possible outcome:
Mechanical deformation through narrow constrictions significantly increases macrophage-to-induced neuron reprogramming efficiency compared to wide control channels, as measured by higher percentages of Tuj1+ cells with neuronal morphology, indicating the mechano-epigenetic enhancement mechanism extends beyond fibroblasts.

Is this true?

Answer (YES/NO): YES